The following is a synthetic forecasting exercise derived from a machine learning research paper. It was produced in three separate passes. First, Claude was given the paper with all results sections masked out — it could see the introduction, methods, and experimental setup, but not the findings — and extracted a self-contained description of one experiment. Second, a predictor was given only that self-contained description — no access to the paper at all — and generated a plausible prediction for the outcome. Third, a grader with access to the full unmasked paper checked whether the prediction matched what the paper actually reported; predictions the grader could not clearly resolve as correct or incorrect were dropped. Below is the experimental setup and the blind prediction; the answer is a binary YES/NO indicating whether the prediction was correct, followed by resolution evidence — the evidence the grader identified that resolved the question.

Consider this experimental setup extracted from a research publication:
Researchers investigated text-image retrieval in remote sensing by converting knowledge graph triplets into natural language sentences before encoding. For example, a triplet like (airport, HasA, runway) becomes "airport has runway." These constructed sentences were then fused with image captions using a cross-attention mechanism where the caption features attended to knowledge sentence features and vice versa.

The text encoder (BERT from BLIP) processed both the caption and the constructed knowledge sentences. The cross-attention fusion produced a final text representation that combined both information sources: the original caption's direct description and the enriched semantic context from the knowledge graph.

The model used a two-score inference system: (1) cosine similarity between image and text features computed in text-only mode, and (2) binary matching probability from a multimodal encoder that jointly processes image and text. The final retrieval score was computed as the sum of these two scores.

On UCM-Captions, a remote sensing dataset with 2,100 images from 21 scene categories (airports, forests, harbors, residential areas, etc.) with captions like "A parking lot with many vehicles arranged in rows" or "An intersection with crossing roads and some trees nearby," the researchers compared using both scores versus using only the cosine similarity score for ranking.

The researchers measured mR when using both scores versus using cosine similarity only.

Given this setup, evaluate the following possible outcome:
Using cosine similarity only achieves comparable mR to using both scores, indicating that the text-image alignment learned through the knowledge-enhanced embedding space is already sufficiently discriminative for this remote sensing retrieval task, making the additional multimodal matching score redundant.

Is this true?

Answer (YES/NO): NO